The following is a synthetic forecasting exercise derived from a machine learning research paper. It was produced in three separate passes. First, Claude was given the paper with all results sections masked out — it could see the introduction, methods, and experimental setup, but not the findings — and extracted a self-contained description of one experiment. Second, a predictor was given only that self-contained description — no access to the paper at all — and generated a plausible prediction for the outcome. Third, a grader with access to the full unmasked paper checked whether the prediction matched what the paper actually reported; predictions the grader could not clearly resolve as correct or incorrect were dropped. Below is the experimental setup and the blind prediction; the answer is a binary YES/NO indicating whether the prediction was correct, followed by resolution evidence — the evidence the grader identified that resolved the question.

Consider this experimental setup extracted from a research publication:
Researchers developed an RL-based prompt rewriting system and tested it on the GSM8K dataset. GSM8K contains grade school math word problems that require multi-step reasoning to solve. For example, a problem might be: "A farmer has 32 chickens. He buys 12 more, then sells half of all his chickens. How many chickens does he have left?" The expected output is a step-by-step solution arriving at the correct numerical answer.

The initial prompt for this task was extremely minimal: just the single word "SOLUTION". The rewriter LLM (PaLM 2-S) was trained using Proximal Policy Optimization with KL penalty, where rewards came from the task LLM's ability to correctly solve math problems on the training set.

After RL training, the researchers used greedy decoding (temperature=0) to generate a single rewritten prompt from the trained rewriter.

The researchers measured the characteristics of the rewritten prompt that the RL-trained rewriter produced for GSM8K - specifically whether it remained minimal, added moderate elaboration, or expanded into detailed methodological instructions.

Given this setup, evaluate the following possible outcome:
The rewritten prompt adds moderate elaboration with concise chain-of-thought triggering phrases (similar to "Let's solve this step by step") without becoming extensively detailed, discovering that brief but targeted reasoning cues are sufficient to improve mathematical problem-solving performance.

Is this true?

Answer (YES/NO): NO